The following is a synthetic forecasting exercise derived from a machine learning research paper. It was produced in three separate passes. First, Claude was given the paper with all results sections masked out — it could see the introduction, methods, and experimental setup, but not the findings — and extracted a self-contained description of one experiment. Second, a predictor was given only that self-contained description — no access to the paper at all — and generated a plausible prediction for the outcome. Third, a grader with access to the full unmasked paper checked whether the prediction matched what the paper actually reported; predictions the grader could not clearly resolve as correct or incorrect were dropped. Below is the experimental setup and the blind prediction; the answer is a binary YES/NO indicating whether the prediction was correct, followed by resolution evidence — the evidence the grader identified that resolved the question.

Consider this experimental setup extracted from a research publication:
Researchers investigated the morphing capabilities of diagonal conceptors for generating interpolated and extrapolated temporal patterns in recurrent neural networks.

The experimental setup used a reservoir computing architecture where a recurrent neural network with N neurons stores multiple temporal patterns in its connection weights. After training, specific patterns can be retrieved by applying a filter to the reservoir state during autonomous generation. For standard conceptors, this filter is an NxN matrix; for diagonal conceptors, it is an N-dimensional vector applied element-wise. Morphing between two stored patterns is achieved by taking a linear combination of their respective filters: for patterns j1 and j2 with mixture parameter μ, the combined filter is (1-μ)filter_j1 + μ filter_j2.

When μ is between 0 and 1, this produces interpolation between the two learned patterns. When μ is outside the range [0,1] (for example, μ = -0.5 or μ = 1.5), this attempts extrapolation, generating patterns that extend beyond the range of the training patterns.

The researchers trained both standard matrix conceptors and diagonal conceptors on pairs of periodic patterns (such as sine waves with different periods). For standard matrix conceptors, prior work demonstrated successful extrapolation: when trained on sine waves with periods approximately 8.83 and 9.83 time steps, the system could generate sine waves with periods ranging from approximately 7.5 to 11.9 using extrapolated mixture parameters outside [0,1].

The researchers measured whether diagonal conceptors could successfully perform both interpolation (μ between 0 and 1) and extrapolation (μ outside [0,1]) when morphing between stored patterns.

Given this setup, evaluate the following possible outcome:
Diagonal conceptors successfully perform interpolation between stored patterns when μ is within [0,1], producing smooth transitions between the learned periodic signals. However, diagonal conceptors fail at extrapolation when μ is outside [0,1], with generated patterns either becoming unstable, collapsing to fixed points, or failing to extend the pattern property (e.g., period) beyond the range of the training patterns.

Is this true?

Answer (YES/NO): YES